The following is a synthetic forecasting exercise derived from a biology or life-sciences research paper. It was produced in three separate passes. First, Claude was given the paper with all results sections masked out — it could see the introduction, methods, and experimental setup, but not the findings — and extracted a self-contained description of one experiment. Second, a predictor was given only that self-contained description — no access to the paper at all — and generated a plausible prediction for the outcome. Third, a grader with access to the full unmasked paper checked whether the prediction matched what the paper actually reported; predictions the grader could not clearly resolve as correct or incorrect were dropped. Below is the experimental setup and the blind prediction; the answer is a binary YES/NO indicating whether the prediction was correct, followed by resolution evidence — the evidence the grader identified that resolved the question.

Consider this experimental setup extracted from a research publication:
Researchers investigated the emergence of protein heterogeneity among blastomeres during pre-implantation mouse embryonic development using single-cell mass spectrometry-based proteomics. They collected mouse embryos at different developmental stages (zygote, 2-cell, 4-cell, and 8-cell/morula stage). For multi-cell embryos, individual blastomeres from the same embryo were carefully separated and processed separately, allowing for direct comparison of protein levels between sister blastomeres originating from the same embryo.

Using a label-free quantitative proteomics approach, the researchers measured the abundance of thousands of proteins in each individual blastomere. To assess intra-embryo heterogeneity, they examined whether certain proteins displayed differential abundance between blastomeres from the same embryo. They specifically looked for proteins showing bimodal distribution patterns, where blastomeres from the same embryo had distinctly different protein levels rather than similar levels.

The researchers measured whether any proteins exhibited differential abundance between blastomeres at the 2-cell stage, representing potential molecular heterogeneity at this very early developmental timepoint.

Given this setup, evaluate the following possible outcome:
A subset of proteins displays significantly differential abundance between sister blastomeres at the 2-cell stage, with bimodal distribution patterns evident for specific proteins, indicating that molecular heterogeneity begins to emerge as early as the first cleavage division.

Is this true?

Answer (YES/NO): YES